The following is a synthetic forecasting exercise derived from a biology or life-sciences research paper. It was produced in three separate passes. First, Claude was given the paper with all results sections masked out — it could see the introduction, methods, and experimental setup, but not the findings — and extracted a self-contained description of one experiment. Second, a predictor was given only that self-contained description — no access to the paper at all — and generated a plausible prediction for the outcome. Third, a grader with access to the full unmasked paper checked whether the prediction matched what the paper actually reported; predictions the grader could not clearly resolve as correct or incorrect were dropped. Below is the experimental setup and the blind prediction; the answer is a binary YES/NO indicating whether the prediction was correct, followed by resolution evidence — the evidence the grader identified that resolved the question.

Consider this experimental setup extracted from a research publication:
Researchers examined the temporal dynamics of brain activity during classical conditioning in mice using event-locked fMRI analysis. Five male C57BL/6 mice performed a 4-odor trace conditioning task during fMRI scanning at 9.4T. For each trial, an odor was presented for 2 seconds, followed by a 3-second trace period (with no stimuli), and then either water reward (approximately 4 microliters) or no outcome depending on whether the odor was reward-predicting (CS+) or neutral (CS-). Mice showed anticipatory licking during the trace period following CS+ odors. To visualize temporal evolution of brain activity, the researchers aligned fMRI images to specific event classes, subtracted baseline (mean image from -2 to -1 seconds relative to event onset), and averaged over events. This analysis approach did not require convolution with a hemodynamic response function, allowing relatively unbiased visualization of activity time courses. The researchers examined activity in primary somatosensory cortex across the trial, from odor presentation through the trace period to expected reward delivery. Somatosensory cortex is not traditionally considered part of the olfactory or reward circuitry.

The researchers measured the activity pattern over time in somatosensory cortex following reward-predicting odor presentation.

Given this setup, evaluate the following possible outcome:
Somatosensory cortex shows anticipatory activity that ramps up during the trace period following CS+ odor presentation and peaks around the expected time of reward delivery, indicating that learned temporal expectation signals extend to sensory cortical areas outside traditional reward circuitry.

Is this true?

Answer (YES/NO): NO